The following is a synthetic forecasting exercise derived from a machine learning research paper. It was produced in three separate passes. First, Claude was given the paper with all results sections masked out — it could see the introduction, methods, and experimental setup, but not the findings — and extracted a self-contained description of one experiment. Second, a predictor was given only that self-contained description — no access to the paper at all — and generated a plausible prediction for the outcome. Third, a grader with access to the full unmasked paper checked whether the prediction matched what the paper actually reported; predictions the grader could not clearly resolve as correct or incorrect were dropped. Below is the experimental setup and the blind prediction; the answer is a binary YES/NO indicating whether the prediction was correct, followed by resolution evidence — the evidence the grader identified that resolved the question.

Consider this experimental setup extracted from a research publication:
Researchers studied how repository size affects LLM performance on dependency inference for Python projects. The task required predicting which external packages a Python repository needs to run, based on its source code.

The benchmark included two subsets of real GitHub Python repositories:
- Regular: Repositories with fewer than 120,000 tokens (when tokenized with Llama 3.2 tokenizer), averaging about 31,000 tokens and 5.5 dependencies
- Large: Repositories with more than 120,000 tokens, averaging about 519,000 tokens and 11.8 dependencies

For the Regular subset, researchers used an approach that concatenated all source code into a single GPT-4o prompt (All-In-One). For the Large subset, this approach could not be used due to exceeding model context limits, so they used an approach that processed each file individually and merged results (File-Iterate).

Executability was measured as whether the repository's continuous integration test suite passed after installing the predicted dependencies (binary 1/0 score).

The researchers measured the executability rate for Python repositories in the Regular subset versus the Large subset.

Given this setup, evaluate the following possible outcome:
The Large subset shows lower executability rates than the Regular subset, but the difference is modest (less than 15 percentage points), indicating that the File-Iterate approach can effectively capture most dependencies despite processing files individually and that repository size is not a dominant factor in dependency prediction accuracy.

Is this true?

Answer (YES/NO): NO